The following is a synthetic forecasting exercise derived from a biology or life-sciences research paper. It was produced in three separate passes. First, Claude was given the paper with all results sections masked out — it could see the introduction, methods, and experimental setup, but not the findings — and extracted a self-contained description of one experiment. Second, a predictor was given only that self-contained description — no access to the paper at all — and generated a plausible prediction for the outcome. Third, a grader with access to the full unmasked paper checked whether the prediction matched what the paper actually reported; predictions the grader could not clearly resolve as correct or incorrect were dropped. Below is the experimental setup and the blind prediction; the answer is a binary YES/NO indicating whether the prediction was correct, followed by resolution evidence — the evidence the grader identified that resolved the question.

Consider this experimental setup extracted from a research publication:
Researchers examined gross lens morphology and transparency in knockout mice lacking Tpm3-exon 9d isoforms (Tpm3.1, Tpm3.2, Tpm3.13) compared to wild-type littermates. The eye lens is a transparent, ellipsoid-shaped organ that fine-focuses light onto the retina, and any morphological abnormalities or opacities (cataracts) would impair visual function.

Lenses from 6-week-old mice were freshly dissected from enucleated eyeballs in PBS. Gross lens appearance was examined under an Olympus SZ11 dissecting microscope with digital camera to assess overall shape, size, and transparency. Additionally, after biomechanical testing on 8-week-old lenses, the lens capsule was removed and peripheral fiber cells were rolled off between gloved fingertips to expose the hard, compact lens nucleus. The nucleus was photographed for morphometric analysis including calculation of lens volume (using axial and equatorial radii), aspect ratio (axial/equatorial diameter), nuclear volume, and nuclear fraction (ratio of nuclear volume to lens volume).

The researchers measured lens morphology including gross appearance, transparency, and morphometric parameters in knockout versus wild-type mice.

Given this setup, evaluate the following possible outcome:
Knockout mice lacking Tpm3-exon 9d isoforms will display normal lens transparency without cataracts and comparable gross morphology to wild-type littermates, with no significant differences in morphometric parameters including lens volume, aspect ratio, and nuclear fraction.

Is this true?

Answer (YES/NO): NO